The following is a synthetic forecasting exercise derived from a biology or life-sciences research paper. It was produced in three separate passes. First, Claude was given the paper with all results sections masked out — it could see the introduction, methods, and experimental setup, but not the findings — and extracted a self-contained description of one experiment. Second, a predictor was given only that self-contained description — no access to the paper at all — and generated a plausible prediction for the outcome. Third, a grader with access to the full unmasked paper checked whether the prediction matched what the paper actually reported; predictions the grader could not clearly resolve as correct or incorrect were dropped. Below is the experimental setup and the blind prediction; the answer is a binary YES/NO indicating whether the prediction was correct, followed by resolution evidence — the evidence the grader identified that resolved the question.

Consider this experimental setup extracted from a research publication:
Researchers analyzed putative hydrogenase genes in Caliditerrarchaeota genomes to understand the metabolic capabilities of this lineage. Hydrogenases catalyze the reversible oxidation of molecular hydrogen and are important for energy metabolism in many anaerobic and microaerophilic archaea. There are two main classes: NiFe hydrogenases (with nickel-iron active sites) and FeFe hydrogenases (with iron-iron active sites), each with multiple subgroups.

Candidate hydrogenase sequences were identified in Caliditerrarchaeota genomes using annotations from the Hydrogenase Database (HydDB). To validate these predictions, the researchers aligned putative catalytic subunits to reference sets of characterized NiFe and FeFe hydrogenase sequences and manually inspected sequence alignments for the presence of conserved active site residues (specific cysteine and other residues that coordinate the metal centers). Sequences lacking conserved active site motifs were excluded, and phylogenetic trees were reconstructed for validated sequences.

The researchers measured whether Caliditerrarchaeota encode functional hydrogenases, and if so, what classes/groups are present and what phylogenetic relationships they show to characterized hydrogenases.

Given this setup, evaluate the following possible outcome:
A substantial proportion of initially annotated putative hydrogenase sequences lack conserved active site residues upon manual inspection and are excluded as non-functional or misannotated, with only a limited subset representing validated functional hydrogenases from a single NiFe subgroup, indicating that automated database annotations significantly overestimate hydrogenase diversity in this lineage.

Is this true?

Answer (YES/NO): NO